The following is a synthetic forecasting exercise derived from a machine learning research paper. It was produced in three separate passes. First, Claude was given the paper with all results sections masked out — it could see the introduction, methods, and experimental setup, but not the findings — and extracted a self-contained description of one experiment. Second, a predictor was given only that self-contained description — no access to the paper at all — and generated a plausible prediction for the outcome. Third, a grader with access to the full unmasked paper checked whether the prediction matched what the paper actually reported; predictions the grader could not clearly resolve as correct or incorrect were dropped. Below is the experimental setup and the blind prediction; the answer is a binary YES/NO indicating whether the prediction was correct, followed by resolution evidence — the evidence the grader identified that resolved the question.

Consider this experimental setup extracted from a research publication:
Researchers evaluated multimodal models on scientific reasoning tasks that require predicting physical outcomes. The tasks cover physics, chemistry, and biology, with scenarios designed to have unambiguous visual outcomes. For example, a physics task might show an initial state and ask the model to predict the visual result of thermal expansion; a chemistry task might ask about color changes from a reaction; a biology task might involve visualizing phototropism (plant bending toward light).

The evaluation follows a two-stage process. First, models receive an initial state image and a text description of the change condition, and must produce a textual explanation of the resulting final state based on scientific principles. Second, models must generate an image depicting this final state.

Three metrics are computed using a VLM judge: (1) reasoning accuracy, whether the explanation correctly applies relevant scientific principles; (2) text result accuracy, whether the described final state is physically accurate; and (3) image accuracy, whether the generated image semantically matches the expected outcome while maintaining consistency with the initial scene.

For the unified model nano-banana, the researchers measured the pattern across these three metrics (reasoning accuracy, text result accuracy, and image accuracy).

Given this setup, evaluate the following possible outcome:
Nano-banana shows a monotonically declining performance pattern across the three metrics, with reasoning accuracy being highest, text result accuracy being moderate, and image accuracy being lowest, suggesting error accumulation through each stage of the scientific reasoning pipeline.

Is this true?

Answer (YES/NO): YES